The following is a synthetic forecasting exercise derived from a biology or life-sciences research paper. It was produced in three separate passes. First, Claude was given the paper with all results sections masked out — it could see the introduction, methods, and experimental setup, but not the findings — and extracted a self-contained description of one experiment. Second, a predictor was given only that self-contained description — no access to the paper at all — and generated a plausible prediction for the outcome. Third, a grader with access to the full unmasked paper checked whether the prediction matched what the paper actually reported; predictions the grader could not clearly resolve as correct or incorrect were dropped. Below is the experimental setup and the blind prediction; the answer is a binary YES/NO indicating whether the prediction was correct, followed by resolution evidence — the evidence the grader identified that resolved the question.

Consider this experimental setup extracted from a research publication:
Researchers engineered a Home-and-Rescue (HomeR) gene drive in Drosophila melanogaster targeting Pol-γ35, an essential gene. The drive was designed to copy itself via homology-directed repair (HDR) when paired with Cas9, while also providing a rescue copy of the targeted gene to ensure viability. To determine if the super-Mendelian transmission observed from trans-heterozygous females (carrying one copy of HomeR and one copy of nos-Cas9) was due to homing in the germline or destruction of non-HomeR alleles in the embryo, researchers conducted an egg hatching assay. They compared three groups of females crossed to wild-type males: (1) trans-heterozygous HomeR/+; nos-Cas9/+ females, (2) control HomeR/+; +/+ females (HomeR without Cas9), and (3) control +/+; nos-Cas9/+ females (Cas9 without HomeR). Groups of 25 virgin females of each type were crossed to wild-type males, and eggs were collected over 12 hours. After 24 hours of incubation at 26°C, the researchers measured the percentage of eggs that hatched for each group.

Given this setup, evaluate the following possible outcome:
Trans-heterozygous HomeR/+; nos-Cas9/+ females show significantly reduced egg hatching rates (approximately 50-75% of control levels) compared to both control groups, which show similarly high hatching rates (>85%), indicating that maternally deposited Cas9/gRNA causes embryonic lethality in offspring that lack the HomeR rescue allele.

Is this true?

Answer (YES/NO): NO